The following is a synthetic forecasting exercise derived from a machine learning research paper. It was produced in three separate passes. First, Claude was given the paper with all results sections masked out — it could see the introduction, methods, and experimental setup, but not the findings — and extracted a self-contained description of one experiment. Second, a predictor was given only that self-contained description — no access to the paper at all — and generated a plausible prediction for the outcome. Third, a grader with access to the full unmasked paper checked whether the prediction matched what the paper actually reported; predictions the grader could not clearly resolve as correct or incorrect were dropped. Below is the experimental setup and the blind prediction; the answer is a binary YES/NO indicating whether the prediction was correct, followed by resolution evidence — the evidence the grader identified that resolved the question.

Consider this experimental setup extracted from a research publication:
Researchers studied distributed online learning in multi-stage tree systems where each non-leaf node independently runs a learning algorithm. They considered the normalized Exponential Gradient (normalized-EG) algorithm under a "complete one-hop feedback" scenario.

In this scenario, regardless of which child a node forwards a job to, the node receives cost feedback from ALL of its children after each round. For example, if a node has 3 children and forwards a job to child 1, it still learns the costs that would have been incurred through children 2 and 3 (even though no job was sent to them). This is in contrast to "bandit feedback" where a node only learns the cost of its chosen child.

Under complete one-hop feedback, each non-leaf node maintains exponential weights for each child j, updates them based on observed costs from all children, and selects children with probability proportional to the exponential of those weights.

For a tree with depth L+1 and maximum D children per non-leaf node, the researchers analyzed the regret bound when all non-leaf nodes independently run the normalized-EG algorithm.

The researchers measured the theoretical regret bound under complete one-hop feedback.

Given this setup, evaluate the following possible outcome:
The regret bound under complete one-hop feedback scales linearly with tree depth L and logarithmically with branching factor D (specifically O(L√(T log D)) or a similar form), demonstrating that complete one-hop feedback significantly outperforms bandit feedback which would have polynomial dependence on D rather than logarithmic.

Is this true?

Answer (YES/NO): YES